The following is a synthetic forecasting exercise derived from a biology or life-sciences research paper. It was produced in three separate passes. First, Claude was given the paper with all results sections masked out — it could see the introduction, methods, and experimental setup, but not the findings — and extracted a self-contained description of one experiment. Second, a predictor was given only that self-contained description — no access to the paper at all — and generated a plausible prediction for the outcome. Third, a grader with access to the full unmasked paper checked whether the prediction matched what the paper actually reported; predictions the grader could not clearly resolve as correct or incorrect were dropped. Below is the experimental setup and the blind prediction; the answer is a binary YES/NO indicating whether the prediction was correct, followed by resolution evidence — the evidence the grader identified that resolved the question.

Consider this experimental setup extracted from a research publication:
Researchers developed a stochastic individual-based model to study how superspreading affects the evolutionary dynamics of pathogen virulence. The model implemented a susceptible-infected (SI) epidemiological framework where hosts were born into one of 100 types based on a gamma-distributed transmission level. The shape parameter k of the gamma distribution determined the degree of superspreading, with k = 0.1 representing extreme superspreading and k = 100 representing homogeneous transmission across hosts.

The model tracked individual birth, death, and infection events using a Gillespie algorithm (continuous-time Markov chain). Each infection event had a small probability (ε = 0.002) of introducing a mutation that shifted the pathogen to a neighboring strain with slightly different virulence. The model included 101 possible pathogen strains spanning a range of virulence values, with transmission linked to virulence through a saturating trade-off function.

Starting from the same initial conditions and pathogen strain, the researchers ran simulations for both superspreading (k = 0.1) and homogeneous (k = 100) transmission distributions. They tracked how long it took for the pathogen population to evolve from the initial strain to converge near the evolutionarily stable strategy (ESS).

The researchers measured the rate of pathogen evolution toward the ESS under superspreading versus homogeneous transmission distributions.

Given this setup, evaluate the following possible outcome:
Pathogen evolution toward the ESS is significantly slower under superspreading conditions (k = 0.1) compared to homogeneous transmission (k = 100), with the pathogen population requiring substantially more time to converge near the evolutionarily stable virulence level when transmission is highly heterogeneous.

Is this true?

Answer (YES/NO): YES